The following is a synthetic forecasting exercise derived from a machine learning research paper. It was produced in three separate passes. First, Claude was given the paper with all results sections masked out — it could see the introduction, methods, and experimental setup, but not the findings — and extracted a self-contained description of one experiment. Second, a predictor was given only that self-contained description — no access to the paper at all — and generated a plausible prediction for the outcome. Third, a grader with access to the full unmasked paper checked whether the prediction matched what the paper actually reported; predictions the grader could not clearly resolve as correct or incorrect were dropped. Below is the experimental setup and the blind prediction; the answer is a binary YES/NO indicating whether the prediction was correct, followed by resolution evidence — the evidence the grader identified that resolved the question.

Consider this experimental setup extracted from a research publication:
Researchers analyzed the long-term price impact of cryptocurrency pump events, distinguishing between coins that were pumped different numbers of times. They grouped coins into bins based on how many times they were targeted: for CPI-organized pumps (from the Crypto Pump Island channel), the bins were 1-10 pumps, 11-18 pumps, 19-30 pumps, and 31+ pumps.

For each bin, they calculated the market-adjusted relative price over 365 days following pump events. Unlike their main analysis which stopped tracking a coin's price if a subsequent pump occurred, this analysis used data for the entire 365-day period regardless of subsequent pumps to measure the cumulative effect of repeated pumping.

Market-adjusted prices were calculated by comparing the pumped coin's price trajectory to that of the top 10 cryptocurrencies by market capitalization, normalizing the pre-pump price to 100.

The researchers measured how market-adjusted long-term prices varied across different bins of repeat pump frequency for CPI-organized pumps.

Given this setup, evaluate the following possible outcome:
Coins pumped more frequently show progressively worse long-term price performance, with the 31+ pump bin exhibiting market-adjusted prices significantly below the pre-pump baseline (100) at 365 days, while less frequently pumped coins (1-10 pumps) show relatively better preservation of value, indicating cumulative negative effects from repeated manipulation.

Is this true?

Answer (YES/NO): NO